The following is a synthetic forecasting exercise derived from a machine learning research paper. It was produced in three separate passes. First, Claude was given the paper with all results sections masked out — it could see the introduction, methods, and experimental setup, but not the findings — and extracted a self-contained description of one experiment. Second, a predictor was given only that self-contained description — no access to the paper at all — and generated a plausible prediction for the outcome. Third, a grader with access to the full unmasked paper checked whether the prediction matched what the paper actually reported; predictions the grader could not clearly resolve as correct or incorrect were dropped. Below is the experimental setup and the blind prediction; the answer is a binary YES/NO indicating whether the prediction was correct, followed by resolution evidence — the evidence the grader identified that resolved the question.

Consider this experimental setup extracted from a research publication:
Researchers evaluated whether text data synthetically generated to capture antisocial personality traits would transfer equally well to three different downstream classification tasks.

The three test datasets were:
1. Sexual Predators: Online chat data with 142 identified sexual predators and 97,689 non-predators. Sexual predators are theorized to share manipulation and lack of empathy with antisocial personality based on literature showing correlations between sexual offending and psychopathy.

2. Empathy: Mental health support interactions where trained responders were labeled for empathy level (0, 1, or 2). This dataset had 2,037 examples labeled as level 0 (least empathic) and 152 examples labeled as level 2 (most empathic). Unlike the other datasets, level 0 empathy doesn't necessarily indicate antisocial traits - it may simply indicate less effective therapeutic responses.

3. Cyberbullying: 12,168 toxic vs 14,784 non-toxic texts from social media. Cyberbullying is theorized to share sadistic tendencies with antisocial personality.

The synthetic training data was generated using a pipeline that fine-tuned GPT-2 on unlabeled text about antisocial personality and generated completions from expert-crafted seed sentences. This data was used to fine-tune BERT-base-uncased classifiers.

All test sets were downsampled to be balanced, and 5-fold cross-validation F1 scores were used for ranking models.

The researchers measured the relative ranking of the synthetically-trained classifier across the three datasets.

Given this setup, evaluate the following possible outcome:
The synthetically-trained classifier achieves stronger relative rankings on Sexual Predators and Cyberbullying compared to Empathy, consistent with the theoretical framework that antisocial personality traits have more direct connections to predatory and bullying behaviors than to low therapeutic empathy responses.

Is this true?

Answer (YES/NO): NO